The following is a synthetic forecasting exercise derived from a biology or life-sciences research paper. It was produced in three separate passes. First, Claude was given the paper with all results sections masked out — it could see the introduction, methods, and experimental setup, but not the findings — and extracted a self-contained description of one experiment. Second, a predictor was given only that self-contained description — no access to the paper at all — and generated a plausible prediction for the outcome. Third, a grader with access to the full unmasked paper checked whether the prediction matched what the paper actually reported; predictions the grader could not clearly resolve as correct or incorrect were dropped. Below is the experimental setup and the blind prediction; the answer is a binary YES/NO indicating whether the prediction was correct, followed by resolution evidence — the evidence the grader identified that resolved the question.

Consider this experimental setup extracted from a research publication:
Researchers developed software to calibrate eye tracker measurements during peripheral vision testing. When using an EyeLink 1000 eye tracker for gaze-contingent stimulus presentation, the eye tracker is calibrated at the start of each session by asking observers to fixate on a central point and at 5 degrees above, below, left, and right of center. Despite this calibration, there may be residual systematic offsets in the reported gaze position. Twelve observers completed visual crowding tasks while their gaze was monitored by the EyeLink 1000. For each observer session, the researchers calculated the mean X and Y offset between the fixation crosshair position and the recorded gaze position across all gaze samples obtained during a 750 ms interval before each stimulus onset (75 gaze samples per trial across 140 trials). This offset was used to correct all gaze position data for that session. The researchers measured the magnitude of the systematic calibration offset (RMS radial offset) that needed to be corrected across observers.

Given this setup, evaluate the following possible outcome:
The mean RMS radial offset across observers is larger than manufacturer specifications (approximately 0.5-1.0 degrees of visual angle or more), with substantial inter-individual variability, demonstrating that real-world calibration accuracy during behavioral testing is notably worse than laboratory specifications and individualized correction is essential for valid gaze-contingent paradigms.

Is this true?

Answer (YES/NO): YES